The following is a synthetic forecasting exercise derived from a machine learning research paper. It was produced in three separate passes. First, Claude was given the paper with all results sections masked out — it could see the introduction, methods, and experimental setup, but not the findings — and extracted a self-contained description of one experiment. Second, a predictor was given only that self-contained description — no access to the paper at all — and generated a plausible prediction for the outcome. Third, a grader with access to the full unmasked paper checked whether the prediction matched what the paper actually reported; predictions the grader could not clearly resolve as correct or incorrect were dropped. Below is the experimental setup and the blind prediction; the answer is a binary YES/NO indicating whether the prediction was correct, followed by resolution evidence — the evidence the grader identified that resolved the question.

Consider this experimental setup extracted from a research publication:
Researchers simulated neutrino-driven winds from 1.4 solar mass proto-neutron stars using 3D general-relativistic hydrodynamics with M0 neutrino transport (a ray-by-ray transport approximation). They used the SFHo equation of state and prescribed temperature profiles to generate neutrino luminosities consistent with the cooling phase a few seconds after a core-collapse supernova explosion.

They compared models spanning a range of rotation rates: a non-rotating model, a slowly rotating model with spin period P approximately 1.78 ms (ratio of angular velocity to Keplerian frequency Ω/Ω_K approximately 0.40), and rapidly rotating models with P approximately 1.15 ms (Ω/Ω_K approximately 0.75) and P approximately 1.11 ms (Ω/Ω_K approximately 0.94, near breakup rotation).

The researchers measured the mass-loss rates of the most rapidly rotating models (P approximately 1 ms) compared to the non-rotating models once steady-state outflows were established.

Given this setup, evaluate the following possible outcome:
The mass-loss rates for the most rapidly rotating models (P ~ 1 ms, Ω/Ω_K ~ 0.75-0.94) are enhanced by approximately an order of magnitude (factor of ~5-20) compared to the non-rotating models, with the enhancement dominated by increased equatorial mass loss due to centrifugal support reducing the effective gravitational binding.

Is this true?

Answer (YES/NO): YES